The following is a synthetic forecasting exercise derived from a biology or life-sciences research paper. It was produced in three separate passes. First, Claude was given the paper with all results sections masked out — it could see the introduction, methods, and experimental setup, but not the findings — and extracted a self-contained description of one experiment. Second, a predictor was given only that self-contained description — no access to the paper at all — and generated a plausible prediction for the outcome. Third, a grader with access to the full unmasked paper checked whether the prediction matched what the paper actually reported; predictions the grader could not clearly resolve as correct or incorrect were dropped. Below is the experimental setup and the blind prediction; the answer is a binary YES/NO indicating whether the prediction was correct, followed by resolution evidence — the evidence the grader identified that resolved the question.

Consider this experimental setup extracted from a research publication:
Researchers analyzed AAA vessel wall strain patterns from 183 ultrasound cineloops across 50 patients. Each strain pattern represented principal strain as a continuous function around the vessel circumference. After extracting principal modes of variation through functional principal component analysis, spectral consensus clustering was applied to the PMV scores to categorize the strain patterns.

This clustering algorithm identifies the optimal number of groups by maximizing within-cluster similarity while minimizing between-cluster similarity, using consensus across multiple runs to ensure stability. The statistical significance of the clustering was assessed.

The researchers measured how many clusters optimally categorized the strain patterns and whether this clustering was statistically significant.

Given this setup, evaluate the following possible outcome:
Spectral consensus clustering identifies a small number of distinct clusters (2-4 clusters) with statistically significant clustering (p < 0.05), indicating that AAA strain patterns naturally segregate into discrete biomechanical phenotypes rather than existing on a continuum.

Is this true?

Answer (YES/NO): YES